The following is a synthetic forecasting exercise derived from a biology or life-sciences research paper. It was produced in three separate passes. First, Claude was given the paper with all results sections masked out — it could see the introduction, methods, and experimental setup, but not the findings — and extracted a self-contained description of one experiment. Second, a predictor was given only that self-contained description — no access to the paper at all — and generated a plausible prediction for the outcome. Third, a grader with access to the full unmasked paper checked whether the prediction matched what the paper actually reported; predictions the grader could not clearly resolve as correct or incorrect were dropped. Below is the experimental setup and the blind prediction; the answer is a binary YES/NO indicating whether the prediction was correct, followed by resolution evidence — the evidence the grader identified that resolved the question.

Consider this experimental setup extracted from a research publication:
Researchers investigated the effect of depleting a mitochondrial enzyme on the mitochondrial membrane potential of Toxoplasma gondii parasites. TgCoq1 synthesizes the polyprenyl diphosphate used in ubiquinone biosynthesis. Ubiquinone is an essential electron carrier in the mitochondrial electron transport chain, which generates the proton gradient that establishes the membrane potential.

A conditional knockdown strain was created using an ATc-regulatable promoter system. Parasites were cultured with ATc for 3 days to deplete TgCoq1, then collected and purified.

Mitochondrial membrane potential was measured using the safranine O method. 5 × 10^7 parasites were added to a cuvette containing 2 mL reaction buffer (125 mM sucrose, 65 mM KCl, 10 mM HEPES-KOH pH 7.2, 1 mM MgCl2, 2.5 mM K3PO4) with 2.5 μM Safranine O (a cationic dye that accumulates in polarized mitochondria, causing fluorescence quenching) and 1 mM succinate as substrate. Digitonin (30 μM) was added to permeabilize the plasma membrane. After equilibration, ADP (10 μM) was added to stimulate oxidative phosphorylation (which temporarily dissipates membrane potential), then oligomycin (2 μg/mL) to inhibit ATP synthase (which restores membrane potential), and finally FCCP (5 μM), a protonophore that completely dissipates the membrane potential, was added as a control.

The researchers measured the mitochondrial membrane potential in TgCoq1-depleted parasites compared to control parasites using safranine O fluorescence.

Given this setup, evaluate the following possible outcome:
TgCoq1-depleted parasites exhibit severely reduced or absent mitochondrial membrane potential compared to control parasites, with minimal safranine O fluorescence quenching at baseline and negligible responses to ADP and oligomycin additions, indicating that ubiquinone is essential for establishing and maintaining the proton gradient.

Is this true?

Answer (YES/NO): NO